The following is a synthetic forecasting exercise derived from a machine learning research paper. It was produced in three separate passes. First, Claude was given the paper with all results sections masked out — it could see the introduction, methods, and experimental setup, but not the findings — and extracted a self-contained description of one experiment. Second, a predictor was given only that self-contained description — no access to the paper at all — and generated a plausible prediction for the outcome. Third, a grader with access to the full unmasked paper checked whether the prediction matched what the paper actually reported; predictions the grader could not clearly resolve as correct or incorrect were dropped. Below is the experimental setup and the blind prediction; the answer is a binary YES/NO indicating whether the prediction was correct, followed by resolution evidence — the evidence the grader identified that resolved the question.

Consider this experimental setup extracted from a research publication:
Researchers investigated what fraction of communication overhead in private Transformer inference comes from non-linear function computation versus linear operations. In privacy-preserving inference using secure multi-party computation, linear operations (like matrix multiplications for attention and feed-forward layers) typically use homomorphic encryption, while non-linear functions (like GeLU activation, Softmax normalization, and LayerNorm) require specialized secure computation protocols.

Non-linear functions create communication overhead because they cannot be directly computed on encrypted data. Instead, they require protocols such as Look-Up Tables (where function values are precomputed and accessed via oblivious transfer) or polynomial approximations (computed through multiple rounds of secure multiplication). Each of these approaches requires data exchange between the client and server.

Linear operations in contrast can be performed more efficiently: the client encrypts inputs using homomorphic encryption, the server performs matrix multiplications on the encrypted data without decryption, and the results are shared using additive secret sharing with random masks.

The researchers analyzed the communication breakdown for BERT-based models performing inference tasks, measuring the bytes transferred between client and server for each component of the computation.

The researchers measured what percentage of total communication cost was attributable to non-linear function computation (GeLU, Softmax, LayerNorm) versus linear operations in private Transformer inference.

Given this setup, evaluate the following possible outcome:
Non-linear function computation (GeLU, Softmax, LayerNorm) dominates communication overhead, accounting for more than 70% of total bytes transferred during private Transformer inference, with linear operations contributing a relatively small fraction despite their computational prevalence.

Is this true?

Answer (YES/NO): YES